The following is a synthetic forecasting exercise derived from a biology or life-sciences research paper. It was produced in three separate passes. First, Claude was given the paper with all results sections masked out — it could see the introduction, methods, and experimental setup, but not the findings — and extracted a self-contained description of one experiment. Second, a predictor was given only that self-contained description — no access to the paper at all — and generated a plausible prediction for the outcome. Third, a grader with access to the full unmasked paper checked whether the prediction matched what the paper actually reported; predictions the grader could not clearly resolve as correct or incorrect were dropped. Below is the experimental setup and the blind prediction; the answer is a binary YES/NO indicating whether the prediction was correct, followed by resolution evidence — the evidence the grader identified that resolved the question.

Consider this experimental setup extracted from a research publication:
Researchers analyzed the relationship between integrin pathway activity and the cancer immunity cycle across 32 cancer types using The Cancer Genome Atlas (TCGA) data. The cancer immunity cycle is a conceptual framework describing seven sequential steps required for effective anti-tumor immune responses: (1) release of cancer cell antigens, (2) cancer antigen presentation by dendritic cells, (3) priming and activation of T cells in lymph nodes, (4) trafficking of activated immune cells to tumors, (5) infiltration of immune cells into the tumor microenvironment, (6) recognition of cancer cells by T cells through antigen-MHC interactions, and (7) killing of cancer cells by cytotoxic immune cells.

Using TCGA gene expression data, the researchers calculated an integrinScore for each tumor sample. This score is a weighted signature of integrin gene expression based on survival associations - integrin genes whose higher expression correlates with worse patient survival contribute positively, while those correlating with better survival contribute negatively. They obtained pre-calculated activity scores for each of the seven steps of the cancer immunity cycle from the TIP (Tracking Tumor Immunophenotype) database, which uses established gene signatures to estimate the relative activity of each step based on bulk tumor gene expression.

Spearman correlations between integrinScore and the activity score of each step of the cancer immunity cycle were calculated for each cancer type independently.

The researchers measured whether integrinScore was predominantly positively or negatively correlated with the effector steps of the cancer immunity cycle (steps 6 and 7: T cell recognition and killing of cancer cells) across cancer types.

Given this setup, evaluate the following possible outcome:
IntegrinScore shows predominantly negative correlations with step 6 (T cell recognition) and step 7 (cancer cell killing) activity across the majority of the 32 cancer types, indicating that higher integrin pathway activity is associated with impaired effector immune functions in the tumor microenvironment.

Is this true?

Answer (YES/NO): NO